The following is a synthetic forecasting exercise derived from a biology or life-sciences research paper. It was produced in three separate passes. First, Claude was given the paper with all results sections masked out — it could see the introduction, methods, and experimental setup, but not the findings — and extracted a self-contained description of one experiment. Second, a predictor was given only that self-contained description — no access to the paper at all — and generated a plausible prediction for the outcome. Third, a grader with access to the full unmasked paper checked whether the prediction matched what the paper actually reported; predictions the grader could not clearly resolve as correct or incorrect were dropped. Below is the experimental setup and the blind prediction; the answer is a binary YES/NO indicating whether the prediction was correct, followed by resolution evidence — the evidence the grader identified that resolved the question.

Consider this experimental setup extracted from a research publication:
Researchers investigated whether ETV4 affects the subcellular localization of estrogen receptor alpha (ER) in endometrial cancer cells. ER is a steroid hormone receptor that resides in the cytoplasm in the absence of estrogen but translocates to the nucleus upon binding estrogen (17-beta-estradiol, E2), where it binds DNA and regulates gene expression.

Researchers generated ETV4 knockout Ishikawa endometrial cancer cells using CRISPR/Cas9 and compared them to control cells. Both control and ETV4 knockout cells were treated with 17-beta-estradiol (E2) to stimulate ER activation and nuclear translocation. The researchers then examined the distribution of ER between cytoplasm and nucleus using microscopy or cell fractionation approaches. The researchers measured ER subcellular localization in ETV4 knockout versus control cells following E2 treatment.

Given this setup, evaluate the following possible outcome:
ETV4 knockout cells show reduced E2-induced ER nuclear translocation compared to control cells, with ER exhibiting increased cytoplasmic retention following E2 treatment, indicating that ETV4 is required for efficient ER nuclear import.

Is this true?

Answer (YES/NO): YES